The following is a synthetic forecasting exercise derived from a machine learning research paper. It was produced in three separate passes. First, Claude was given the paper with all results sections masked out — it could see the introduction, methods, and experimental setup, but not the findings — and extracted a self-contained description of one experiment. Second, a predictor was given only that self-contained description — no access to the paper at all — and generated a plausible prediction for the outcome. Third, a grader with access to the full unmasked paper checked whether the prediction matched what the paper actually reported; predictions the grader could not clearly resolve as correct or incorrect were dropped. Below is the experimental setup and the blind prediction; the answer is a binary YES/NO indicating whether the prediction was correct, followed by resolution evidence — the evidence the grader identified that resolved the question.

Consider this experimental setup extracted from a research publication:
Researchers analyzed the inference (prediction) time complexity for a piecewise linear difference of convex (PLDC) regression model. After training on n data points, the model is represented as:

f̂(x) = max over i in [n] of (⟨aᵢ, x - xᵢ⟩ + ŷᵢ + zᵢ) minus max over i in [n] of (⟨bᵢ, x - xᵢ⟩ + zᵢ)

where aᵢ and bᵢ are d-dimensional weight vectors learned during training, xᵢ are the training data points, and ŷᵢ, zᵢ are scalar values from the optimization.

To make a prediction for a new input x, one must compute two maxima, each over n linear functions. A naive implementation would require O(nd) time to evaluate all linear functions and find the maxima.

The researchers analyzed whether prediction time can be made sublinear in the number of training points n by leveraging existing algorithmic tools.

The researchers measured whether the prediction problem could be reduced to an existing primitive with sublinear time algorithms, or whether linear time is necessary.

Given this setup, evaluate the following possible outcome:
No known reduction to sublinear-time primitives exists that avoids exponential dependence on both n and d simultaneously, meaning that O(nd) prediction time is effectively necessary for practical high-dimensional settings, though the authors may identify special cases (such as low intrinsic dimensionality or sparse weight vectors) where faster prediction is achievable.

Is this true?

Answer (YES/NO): NO